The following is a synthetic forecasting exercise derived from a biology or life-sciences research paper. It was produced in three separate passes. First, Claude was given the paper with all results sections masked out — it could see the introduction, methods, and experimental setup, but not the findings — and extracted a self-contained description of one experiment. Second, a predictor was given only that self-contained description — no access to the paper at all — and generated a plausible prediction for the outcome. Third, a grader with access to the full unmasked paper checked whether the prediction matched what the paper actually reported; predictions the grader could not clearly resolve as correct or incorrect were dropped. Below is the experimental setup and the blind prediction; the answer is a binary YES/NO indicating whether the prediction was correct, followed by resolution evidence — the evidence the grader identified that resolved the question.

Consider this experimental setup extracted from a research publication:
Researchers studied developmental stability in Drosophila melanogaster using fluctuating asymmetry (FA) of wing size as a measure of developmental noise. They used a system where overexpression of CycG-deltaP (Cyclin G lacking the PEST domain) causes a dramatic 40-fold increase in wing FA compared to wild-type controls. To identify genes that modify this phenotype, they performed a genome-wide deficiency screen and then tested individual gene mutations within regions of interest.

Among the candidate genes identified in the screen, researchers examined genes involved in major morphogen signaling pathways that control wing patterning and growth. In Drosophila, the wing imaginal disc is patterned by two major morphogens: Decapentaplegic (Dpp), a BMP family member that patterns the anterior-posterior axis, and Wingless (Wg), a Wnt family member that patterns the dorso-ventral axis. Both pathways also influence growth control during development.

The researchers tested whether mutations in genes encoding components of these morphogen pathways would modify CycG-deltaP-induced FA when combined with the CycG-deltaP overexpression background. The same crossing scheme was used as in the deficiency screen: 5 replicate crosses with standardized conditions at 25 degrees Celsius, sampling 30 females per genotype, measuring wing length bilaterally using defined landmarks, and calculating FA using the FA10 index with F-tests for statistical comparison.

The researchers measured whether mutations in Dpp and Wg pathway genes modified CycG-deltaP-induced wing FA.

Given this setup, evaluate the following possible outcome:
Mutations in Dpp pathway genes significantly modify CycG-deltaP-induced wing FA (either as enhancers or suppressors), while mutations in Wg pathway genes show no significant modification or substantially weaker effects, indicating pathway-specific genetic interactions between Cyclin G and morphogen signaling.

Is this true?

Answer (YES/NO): NO